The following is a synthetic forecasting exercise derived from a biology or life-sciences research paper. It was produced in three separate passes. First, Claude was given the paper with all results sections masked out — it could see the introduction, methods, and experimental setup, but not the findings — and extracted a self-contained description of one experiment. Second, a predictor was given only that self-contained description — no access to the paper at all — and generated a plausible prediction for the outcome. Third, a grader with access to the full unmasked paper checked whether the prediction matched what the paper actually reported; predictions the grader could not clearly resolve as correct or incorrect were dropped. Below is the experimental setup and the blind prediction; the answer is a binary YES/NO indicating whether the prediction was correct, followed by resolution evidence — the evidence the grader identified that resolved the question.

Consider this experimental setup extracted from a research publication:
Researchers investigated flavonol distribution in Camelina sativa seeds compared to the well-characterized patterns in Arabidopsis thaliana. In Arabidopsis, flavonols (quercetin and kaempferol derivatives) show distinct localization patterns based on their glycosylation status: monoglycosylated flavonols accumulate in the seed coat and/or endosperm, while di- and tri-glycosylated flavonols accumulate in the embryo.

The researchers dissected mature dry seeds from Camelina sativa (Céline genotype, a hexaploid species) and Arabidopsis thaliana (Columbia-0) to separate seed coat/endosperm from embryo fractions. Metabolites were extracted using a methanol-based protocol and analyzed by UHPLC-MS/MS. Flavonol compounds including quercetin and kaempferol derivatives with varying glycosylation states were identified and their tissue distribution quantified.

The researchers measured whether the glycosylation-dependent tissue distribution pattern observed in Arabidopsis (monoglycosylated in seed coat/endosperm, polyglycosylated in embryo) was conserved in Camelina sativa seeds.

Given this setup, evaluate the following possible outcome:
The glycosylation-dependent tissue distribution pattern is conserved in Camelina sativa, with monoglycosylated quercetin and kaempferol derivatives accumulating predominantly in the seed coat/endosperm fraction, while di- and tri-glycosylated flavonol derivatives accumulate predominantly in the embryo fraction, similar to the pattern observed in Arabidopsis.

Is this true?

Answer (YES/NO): NO